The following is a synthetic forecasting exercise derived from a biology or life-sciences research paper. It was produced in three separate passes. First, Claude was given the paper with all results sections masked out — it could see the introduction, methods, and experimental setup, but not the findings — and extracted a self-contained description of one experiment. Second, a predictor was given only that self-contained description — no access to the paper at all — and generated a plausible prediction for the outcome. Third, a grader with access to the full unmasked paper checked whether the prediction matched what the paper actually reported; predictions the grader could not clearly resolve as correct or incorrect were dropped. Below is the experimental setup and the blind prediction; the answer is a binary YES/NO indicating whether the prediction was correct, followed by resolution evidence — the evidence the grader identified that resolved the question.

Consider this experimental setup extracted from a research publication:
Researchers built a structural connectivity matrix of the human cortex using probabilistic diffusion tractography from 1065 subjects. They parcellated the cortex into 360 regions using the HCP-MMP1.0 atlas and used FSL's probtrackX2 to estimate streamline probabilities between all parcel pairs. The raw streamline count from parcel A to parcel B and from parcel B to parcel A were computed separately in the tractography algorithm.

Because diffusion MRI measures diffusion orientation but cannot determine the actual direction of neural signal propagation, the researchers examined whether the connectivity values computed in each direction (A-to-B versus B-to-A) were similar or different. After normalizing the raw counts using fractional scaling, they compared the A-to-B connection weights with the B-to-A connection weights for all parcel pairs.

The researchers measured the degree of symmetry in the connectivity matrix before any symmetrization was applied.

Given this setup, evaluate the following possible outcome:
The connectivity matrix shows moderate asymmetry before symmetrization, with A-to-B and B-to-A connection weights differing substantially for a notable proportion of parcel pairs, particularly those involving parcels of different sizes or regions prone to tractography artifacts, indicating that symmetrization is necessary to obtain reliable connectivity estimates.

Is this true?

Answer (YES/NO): NO